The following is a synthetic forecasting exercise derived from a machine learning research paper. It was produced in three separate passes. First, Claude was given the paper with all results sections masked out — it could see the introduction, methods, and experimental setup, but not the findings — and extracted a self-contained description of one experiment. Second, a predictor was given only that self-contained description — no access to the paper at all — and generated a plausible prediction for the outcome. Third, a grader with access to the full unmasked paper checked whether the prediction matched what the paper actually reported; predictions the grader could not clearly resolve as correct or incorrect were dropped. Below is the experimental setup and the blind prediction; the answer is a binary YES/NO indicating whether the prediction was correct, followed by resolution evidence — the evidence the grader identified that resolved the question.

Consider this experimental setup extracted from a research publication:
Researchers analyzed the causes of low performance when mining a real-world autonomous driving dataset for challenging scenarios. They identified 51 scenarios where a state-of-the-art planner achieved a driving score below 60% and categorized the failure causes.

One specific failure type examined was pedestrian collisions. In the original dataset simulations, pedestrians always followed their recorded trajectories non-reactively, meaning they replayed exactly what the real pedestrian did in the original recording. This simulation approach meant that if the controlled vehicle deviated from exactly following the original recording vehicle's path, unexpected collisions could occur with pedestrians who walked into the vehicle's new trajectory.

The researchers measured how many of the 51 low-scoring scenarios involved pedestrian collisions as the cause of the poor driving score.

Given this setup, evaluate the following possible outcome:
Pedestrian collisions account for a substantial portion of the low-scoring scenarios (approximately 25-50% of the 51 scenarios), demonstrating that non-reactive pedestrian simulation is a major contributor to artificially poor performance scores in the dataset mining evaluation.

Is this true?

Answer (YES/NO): NO